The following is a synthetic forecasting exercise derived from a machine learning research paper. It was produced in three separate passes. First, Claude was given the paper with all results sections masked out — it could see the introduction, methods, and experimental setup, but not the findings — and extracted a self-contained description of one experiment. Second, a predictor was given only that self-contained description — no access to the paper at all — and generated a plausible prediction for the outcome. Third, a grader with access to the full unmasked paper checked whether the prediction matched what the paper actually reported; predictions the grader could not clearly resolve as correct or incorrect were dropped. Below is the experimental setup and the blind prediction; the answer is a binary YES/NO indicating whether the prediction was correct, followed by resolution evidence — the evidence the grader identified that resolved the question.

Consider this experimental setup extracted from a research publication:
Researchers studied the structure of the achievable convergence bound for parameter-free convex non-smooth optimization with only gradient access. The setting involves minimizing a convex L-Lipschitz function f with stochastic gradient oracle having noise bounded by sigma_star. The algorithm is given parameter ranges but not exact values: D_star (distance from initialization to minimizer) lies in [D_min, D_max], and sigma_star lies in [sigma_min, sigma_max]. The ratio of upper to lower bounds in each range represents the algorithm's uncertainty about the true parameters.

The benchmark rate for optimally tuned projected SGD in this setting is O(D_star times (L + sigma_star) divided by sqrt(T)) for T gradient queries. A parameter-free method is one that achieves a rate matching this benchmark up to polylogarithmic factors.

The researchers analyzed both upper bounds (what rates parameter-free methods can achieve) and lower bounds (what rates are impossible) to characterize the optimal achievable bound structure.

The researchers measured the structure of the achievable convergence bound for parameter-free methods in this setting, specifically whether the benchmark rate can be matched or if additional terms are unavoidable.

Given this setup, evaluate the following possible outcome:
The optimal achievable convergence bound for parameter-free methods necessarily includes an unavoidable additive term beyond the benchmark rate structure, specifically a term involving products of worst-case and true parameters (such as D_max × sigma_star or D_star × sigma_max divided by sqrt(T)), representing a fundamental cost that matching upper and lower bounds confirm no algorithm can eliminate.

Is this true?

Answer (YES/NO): NO